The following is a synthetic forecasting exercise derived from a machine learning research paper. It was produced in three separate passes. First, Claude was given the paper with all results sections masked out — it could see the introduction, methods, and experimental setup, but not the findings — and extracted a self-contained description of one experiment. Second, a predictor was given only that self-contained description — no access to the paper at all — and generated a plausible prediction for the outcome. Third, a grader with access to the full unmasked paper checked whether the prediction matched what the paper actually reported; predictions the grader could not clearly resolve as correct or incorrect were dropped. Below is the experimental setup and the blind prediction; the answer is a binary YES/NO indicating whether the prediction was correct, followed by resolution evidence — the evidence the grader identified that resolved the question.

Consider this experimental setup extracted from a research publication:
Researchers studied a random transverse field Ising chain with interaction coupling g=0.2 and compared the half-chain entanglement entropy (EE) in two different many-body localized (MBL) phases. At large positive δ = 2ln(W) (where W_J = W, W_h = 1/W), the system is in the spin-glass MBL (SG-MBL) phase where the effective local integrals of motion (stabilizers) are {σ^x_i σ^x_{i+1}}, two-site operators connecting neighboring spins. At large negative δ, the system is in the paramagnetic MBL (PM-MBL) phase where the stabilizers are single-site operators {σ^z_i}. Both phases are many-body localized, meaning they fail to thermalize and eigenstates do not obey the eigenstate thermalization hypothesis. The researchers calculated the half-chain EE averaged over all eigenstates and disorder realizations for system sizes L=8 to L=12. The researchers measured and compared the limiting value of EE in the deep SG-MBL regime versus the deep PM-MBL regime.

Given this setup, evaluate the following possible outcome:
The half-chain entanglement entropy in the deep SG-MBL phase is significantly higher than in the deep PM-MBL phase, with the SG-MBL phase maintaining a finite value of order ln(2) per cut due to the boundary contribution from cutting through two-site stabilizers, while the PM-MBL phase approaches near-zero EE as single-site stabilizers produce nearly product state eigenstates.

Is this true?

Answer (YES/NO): YES